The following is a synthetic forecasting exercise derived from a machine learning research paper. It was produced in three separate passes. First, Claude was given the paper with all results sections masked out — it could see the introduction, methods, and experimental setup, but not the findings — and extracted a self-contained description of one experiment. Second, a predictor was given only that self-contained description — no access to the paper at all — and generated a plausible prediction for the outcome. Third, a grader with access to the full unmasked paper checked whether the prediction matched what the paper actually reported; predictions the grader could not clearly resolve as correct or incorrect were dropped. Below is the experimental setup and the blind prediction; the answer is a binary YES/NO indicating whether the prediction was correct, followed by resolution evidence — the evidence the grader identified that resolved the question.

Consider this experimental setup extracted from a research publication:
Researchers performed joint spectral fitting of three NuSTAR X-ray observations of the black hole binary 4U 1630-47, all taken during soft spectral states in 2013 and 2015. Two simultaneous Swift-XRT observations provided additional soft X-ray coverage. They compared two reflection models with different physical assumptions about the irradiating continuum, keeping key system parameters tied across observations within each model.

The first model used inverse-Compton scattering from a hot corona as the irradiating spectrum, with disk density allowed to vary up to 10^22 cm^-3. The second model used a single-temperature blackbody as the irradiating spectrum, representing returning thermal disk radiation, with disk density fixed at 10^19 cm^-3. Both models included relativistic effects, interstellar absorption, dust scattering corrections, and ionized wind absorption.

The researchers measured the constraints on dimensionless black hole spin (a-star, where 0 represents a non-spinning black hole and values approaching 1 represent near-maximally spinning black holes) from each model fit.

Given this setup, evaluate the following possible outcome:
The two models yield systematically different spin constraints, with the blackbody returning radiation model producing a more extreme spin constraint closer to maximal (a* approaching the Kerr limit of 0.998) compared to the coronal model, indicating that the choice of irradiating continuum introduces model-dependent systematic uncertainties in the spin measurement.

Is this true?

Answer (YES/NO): NO